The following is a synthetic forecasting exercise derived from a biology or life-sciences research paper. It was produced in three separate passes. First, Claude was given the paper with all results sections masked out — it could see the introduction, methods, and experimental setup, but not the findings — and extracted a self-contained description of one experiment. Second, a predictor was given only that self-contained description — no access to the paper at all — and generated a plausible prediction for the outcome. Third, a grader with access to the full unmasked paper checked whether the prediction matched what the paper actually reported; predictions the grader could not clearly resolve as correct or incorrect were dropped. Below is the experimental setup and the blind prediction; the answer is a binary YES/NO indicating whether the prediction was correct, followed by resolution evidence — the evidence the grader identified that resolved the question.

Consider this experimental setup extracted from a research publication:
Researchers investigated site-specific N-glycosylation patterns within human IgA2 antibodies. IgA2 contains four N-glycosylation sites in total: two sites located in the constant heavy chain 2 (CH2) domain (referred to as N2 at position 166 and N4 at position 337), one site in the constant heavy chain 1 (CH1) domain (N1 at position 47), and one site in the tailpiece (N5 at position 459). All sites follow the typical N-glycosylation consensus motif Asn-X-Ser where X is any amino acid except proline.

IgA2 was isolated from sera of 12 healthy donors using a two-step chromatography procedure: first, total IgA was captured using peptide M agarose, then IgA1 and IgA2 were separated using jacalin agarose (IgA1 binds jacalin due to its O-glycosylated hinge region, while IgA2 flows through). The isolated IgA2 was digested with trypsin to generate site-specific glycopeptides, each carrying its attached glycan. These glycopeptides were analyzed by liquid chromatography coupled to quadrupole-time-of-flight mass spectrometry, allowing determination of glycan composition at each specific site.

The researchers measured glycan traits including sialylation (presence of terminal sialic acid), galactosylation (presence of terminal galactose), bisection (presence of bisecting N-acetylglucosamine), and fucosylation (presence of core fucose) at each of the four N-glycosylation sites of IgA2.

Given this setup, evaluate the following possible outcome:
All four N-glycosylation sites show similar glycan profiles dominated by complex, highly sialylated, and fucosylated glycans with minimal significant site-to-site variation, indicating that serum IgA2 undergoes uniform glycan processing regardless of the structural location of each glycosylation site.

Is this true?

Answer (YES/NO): NO